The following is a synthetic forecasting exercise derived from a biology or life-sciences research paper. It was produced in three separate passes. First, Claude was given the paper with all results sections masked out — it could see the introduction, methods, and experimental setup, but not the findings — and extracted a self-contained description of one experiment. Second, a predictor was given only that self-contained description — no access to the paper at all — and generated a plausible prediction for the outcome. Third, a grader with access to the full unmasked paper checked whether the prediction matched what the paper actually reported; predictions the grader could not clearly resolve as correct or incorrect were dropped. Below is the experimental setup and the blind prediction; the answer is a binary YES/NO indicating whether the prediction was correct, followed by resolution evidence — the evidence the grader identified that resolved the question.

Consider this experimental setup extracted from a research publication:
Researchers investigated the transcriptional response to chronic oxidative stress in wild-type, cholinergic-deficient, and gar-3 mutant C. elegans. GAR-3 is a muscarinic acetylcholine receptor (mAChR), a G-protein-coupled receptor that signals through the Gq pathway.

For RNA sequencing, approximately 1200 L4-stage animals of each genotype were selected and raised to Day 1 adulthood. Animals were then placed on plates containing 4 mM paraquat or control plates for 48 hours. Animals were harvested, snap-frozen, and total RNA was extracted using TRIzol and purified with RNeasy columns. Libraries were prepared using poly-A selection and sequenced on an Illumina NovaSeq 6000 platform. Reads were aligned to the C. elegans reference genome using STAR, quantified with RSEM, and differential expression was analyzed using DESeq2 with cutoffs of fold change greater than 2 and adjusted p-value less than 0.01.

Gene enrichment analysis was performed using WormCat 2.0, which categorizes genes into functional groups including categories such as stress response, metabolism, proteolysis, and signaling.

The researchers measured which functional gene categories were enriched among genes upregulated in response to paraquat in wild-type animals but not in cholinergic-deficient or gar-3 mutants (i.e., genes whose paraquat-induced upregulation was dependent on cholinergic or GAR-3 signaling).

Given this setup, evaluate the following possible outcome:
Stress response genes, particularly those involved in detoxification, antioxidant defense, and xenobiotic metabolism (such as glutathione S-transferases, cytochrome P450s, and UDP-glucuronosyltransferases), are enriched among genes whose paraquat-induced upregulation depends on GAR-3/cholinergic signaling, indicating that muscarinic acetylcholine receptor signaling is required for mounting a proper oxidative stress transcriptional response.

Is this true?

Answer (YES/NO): NO